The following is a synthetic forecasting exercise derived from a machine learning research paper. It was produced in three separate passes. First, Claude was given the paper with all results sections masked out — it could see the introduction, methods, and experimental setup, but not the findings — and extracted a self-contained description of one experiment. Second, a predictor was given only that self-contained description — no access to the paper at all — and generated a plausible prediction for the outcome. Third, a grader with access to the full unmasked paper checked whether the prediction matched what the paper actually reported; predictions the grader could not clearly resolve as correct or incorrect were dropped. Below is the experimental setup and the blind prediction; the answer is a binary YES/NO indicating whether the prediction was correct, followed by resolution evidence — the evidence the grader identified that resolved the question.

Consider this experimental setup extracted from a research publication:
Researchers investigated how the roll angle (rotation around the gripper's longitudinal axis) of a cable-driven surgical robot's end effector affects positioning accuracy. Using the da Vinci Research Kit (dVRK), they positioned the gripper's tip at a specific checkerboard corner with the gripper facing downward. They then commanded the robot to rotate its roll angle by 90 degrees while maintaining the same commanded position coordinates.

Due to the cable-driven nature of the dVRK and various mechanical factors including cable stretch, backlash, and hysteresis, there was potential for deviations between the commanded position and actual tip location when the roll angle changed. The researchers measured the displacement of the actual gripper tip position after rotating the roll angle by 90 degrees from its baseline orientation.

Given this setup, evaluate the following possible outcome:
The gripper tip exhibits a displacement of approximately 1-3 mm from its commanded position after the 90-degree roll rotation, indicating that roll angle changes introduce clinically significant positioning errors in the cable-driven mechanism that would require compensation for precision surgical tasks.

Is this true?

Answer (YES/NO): NO